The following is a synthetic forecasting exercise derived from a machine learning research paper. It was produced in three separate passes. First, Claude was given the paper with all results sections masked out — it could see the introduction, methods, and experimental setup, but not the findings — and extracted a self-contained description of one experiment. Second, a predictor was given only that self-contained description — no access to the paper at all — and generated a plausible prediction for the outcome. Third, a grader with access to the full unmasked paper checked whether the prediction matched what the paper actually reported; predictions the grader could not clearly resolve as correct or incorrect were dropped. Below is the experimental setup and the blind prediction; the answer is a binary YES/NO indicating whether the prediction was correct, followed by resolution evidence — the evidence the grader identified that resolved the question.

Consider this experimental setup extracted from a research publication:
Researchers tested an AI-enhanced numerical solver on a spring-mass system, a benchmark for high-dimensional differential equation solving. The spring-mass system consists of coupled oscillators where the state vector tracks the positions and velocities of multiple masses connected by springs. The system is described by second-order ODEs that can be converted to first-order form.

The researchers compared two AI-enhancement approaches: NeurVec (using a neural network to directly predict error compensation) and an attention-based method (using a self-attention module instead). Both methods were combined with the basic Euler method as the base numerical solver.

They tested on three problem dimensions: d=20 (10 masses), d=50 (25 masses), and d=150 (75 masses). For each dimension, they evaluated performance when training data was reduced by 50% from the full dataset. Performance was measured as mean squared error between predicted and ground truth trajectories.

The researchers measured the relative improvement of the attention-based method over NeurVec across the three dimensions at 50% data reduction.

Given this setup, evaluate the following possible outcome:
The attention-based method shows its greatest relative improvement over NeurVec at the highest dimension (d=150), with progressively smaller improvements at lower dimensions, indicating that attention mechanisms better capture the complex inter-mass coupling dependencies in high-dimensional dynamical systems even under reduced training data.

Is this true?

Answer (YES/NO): NO